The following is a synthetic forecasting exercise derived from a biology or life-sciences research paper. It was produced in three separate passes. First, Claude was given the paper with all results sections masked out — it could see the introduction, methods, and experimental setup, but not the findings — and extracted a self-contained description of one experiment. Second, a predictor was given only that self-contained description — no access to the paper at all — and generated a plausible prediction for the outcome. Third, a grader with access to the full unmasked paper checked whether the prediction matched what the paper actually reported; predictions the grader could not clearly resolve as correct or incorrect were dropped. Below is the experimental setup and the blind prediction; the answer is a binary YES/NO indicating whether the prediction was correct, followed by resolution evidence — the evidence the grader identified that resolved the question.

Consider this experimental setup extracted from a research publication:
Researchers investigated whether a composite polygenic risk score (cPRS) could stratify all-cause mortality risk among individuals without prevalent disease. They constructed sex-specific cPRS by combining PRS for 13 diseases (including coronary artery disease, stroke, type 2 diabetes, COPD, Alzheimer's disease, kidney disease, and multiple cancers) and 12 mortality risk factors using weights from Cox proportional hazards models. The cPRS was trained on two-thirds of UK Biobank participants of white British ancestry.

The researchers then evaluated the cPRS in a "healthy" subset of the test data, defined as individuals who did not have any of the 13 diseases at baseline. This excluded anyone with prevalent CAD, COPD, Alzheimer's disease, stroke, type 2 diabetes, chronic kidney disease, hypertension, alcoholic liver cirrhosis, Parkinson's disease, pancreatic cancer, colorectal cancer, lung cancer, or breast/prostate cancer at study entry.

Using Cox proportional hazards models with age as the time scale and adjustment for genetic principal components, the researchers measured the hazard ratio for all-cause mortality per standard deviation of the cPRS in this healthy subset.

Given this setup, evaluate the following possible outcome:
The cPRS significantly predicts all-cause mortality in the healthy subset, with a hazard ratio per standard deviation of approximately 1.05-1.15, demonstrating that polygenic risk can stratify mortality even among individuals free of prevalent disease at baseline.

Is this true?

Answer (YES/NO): YES